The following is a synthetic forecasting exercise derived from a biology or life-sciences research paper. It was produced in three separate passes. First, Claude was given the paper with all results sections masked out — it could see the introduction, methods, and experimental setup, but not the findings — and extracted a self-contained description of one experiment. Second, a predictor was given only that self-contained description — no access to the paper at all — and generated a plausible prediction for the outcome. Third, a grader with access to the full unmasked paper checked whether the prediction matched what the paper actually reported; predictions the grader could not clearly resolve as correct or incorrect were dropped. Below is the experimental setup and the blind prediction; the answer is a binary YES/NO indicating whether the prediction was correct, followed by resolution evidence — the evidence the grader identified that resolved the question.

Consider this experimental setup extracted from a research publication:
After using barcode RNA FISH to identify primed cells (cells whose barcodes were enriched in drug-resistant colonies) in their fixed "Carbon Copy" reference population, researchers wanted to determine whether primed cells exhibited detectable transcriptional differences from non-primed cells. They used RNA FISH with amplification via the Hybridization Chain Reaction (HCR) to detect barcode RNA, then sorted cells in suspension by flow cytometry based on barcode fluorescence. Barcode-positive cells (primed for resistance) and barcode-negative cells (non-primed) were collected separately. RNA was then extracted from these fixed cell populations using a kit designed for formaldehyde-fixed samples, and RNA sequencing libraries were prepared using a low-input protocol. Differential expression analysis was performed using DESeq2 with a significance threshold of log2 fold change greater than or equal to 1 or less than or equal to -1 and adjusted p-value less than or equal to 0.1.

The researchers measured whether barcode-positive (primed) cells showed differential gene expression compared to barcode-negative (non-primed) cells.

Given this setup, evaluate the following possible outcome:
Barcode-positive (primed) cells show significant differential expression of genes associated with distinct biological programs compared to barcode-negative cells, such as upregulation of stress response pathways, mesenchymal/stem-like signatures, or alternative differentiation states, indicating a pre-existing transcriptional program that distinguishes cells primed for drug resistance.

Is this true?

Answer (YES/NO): YES